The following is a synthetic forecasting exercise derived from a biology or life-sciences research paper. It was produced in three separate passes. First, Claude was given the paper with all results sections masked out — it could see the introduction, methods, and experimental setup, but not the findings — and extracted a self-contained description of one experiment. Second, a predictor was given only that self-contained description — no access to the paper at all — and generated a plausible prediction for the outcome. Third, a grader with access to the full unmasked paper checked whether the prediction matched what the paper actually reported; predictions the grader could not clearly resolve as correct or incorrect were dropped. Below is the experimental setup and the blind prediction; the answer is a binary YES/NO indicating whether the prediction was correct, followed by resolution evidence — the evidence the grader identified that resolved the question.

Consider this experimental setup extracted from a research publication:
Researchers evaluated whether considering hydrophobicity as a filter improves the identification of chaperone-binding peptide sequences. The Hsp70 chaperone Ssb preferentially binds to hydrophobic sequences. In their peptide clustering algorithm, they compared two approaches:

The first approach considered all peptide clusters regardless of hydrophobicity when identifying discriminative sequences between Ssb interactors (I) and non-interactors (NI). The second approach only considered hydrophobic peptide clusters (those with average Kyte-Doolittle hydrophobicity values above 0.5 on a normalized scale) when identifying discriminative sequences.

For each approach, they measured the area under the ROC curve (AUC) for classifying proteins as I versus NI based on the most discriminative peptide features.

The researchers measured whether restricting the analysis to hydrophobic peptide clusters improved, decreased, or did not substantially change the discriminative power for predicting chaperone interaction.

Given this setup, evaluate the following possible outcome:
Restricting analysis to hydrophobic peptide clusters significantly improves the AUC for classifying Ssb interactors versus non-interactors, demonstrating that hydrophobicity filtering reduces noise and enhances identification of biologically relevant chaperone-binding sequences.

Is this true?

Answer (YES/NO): NO